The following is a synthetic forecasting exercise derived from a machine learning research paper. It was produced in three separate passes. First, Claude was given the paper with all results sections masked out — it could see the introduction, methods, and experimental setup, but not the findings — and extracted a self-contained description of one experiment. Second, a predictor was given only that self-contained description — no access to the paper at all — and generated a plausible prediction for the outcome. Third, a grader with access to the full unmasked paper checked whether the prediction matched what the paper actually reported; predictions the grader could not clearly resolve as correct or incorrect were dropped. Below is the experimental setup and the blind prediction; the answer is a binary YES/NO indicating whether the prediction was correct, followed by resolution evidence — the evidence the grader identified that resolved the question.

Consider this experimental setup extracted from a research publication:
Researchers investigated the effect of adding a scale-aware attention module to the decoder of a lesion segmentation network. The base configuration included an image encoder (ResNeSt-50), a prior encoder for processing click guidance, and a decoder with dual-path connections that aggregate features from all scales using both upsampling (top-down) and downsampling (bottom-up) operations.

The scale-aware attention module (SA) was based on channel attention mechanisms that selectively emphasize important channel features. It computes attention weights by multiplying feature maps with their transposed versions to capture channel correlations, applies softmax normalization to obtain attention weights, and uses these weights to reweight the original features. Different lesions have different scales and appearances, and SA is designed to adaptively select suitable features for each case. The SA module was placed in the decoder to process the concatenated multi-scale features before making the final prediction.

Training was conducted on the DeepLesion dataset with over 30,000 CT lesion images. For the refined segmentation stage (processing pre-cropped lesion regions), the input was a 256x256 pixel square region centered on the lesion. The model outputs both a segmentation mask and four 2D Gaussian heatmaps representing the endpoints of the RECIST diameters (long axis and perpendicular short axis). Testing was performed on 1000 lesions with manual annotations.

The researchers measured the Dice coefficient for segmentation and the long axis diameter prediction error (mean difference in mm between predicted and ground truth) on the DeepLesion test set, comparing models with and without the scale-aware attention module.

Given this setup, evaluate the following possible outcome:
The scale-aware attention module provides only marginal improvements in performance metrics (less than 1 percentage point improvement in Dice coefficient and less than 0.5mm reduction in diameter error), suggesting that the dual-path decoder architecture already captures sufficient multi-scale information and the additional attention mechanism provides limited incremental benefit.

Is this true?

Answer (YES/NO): YES